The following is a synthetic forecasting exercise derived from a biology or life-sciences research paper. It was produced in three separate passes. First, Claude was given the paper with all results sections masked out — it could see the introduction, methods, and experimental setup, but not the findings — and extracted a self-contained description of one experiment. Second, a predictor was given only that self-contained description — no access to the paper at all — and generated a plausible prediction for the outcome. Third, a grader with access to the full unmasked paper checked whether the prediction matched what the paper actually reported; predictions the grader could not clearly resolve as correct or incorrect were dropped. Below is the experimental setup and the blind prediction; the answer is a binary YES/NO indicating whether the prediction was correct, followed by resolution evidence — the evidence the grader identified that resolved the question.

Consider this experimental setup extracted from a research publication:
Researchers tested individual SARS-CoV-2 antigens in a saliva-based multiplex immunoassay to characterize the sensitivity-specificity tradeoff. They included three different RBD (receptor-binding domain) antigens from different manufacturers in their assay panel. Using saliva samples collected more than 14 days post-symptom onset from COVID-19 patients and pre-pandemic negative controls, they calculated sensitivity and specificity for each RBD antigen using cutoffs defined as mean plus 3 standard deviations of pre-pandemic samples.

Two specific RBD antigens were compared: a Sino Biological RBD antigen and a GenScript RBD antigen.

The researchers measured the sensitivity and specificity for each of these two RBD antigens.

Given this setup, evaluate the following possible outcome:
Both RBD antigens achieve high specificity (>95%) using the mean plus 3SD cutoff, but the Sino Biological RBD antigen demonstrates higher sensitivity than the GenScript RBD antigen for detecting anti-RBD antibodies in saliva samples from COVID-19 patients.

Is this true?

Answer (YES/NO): YES